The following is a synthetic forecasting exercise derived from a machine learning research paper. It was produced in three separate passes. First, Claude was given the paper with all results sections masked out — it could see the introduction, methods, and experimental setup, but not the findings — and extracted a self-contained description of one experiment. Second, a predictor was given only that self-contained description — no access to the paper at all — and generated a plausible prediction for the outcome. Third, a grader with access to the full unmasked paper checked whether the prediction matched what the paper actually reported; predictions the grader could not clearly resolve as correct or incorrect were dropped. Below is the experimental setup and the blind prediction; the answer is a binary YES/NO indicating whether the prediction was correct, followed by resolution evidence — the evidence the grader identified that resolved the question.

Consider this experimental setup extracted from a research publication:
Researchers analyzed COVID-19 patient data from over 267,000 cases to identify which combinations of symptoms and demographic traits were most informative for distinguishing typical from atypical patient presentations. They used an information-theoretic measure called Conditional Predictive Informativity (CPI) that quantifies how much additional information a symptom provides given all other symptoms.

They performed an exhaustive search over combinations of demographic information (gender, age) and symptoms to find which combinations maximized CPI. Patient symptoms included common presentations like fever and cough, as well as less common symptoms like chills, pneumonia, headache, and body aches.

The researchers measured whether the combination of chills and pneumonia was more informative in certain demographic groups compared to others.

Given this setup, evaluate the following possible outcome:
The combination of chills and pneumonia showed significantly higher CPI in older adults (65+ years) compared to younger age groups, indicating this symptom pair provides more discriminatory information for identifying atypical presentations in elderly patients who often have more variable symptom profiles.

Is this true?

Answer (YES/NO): NO